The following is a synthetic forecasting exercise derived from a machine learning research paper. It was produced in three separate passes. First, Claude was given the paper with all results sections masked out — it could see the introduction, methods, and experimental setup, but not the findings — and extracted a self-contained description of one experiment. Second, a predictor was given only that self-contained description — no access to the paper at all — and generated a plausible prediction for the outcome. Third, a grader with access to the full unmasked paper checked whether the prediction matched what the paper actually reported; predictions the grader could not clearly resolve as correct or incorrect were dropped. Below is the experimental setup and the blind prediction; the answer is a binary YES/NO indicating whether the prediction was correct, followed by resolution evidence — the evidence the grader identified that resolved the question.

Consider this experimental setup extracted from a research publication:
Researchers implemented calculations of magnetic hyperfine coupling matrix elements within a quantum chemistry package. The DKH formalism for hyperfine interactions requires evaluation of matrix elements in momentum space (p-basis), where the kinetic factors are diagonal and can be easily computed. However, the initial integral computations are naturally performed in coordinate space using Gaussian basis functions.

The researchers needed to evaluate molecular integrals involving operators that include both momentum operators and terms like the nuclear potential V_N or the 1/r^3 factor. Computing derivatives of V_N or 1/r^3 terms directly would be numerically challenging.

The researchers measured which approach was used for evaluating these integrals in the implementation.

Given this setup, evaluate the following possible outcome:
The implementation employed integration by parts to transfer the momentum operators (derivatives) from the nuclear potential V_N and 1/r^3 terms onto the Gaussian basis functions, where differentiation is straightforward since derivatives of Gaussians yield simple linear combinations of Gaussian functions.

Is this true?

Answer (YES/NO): YES